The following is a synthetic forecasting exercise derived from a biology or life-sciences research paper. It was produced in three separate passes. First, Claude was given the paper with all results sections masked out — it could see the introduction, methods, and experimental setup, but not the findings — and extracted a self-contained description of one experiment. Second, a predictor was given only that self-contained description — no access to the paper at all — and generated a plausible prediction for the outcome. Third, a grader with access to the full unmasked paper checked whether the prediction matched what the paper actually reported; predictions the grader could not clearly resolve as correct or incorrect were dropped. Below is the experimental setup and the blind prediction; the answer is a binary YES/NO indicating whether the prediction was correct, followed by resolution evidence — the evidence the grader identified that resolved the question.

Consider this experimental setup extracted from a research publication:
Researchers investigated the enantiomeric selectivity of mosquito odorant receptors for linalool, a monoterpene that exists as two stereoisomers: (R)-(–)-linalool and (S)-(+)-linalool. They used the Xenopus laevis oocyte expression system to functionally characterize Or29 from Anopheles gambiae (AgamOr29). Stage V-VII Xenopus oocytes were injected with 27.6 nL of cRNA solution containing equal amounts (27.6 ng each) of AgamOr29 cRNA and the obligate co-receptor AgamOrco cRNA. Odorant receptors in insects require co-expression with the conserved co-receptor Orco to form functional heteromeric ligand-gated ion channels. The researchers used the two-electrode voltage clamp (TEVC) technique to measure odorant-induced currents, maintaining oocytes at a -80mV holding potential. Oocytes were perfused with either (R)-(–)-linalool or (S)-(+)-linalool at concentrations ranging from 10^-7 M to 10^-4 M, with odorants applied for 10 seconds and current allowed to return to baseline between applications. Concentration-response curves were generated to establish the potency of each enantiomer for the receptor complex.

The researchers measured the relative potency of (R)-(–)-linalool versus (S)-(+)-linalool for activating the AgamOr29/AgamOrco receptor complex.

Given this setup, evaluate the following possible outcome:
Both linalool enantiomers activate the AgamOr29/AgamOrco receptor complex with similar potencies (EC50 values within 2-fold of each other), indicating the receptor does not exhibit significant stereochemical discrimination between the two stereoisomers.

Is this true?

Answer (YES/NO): NO